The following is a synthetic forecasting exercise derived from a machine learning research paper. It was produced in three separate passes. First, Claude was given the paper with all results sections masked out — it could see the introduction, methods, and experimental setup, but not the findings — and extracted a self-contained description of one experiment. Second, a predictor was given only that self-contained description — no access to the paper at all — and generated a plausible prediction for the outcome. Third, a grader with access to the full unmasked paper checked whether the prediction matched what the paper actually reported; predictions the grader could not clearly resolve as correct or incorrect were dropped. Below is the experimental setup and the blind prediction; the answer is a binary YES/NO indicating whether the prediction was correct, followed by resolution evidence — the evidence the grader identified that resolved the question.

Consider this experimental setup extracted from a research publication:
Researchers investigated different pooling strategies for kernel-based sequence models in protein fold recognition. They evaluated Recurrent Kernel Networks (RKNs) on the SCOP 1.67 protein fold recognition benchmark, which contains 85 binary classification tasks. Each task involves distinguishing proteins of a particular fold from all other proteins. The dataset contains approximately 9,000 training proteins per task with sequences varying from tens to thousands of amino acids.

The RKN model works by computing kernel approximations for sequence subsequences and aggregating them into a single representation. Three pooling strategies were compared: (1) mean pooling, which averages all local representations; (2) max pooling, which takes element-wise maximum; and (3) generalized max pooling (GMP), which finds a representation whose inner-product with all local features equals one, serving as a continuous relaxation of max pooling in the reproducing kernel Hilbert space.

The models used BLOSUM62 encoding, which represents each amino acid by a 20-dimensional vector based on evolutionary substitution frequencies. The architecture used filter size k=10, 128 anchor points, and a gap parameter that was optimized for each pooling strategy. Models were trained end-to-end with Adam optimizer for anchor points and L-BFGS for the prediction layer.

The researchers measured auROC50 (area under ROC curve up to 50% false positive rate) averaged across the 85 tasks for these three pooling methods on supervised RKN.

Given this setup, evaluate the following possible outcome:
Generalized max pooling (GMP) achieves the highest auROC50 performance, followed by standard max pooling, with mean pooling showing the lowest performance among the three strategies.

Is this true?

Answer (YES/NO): NO